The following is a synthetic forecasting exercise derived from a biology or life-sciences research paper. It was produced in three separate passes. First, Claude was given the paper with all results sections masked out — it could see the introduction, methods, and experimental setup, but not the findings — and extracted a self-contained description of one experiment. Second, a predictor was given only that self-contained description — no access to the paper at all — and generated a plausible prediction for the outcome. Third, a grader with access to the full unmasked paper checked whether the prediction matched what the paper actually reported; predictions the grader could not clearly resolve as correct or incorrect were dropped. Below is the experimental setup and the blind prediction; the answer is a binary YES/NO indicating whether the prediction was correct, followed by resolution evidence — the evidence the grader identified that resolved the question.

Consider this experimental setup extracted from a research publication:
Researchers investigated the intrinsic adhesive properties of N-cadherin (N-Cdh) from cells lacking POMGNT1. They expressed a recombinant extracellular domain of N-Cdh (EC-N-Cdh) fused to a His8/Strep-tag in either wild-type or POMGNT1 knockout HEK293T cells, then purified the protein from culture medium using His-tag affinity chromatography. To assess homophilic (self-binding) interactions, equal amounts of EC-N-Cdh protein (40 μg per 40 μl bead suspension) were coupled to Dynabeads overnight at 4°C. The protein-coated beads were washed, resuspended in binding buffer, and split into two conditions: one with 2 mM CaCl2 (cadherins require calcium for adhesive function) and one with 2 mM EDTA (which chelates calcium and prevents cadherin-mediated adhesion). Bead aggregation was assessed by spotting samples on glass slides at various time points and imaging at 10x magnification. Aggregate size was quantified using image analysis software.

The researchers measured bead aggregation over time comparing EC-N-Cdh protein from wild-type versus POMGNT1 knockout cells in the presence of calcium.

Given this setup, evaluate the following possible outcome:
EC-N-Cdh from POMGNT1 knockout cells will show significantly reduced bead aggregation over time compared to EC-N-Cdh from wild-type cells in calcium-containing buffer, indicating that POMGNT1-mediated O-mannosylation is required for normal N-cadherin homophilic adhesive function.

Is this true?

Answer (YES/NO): NO